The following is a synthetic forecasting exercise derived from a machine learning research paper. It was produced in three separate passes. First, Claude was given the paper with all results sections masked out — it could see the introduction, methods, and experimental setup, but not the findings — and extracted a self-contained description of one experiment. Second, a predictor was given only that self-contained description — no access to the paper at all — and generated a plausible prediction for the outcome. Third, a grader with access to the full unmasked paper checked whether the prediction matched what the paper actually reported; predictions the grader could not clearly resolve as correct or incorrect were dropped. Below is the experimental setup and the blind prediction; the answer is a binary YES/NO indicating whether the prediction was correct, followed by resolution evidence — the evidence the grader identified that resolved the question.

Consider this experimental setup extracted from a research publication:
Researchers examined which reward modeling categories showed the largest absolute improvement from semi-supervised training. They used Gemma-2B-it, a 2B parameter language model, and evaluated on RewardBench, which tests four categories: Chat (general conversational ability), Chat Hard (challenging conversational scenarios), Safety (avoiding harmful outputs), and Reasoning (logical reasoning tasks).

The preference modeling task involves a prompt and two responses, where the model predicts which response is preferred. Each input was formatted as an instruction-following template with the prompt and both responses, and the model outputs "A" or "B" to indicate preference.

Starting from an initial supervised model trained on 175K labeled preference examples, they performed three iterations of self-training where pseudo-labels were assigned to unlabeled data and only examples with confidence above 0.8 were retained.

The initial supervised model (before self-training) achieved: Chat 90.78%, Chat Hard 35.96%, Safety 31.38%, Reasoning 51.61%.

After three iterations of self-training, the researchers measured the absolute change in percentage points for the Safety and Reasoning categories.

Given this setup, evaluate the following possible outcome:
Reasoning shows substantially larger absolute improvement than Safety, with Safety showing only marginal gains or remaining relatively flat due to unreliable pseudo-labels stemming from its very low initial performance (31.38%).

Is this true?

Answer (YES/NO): NO